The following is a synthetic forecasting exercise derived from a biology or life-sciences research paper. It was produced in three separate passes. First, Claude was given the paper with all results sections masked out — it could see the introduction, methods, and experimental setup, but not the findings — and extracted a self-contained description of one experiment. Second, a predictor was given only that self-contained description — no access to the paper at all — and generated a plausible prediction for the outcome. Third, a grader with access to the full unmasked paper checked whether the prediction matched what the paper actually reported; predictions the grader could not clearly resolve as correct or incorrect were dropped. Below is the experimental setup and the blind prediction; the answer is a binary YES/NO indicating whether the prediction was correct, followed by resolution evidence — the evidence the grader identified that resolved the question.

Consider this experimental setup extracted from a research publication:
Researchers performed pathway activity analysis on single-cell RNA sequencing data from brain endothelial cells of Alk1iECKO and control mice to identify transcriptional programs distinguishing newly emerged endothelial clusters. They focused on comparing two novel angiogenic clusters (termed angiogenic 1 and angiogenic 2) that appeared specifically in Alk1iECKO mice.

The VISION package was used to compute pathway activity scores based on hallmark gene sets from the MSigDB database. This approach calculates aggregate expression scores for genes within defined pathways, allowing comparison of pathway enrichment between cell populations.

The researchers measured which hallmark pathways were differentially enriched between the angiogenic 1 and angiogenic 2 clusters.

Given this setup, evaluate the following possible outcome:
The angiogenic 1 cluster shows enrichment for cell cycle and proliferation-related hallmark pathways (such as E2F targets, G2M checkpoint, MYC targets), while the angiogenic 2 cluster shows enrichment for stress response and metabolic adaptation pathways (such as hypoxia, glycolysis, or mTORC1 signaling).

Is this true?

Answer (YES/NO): NO